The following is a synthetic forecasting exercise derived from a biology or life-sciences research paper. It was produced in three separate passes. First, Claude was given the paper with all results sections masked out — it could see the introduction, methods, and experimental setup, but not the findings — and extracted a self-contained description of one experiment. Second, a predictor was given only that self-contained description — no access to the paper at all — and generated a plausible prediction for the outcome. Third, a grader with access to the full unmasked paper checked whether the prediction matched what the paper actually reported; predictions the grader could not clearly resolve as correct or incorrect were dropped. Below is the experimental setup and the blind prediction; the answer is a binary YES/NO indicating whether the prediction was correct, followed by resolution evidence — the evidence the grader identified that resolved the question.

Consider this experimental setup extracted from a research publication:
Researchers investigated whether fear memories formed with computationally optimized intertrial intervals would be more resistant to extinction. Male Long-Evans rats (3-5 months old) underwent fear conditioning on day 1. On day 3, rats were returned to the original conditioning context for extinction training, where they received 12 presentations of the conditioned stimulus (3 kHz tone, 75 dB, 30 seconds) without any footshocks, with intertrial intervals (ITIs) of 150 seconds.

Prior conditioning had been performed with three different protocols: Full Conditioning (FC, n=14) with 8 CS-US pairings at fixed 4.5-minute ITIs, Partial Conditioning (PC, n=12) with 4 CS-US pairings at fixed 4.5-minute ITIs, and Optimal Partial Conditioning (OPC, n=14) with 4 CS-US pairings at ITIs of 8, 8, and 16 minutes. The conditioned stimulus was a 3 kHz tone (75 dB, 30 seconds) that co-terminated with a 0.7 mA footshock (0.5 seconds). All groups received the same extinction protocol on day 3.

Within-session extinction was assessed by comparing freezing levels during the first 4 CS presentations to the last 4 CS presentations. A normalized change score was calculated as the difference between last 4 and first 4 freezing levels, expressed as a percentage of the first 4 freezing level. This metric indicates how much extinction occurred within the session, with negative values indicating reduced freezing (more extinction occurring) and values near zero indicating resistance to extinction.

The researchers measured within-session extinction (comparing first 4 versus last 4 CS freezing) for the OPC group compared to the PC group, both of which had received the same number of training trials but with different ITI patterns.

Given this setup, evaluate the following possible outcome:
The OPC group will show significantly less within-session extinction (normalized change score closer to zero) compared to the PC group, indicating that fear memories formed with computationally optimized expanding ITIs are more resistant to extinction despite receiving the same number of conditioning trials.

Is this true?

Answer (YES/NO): YES